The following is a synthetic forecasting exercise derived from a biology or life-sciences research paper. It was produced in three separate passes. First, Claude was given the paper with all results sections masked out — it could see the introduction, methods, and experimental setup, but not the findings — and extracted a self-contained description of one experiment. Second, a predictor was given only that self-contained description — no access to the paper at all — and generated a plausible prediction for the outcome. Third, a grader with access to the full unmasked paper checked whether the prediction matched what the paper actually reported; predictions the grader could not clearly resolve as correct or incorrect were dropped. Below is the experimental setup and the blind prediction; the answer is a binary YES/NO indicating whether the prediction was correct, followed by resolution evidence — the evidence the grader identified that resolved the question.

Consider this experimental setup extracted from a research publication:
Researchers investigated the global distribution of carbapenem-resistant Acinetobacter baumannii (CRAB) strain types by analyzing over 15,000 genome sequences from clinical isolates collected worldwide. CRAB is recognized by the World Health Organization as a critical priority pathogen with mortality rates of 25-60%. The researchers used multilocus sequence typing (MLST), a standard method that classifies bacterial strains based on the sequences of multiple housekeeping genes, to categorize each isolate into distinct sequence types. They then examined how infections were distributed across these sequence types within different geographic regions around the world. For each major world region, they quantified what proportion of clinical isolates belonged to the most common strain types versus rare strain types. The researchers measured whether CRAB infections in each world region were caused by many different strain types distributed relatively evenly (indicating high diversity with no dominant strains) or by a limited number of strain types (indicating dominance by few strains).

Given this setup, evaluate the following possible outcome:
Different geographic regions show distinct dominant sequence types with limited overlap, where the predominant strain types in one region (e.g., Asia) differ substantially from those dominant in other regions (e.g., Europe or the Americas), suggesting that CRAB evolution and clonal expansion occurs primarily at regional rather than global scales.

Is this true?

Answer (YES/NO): NO